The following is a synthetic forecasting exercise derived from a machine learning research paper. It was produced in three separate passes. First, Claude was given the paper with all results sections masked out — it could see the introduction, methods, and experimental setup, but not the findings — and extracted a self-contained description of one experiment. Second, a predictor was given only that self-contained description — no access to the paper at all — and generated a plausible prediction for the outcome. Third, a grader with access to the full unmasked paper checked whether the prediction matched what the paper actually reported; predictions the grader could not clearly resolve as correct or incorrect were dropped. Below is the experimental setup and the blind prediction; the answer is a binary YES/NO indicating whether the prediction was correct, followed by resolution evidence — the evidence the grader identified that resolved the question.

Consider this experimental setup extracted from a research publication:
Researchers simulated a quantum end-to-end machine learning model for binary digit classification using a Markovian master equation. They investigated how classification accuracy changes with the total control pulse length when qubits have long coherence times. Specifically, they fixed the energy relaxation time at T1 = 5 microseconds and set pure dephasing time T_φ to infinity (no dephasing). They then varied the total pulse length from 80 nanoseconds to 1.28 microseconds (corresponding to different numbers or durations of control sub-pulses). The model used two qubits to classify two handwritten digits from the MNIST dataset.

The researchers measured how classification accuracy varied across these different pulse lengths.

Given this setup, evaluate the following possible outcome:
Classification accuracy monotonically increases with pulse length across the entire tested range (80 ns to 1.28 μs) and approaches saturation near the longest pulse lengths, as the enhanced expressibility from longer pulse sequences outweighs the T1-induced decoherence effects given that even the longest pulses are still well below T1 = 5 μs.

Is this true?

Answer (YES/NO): NO